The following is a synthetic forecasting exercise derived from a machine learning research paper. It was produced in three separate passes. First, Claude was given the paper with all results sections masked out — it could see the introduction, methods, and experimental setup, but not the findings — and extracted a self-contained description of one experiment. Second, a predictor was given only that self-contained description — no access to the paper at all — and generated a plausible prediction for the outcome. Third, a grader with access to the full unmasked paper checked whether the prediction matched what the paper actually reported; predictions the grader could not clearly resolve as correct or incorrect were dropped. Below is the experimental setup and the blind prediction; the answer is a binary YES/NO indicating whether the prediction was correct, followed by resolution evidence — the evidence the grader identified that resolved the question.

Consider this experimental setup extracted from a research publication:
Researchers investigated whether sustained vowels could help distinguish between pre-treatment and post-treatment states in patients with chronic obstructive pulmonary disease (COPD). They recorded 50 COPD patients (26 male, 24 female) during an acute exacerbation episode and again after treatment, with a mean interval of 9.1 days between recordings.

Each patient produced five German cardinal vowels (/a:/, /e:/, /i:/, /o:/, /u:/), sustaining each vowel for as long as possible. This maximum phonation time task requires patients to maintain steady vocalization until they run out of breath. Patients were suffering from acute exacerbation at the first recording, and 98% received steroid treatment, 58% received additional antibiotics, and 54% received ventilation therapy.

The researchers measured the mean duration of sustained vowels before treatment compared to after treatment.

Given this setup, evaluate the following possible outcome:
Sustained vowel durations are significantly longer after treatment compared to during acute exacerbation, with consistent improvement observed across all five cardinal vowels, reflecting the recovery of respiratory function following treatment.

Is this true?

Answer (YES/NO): NO